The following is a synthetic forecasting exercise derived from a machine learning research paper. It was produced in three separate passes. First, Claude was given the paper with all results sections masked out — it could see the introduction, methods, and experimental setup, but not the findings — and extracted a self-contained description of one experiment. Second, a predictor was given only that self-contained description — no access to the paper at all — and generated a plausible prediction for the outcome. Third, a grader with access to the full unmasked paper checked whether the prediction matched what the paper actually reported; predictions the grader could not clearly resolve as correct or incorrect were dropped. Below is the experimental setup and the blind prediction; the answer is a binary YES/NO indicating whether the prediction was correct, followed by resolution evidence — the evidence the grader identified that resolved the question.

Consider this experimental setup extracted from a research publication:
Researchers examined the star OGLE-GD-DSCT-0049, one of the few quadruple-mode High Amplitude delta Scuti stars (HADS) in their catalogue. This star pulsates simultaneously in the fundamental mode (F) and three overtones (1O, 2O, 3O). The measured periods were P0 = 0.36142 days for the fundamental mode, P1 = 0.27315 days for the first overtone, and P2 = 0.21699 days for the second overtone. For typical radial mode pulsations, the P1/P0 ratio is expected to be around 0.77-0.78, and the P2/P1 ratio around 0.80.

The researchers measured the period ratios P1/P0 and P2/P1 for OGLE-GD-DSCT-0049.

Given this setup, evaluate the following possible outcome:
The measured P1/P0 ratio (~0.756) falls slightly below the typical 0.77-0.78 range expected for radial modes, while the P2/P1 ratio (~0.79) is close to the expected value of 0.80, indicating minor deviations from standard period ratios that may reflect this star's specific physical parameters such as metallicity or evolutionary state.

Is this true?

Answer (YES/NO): YES